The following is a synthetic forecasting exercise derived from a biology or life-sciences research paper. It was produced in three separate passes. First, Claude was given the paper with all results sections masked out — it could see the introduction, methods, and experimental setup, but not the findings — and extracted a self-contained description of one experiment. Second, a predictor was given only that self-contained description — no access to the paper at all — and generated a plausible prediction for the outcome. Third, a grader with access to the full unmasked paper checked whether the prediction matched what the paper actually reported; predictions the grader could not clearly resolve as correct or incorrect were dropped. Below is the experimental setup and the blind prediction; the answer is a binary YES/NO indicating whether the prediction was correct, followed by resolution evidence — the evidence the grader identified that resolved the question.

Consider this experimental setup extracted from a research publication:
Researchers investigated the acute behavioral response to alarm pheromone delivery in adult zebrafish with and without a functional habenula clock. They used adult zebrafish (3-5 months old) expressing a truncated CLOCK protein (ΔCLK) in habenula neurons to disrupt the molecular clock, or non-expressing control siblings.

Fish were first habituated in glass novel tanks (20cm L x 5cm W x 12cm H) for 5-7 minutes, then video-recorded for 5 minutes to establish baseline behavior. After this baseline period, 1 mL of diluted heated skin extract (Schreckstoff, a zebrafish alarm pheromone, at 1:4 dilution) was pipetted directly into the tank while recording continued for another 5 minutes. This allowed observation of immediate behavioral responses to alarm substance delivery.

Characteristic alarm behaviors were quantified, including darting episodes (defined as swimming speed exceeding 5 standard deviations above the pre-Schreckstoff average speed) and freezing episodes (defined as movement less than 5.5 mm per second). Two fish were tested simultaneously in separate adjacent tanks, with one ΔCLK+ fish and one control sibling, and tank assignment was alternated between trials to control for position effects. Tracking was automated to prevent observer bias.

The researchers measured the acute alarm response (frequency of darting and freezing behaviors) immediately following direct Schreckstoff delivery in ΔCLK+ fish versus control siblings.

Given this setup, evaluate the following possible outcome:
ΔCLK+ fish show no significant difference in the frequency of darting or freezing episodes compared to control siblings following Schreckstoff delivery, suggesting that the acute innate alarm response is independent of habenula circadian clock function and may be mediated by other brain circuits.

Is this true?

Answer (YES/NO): YES